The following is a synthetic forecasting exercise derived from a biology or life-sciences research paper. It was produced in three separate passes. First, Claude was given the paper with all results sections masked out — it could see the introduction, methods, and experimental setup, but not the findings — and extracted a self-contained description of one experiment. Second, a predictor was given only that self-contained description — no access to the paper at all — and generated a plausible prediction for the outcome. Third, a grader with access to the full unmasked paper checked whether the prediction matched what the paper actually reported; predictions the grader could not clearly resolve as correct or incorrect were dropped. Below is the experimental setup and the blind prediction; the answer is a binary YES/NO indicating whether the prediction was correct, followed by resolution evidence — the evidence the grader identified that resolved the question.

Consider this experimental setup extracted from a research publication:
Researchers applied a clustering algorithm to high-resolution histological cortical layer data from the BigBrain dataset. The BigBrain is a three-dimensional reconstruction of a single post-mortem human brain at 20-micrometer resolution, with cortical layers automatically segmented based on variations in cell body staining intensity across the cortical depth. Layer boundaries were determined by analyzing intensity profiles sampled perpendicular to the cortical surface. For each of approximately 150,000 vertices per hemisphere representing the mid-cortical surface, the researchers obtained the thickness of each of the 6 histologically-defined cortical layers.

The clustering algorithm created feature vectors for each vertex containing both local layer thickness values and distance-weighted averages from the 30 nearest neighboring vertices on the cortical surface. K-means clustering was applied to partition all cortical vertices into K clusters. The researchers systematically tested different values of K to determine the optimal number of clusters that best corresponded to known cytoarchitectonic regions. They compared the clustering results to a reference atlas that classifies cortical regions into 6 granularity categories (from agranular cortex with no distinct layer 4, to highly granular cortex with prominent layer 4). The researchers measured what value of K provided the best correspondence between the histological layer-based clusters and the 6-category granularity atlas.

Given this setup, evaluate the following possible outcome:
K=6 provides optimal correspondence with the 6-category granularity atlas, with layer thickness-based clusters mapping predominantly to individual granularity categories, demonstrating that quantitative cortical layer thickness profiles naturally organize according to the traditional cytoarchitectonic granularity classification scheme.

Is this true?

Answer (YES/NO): YES